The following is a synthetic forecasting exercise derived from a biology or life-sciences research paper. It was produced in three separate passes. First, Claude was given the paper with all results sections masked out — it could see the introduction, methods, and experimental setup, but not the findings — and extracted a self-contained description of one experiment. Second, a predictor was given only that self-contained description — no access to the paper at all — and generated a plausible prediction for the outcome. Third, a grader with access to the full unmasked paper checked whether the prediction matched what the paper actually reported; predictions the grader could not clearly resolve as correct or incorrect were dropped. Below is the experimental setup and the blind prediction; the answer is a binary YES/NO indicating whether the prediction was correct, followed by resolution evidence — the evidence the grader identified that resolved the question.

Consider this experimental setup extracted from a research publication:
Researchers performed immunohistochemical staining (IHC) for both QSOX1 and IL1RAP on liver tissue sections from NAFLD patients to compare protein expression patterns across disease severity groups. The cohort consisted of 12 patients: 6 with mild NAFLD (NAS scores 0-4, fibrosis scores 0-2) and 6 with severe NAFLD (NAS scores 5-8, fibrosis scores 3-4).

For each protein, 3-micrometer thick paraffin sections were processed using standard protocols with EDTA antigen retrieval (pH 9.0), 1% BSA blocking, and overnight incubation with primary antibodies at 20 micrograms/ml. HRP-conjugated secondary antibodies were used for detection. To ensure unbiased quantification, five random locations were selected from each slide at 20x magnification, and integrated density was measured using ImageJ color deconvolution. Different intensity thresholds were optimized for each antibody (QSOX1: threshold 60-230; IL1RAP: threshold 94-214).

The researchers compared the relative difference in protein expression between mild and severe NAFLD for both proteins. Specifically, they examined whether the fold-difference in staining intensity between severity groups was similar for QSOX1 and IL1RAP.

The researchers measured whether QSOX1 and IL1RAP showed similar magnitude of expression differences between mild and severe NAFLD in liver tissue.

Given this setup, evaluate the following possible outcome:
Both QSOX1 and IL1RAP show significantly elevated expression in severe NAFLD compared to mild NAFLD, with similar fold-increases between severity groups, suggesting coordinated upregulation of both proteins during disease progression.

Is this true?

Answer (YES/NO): NO